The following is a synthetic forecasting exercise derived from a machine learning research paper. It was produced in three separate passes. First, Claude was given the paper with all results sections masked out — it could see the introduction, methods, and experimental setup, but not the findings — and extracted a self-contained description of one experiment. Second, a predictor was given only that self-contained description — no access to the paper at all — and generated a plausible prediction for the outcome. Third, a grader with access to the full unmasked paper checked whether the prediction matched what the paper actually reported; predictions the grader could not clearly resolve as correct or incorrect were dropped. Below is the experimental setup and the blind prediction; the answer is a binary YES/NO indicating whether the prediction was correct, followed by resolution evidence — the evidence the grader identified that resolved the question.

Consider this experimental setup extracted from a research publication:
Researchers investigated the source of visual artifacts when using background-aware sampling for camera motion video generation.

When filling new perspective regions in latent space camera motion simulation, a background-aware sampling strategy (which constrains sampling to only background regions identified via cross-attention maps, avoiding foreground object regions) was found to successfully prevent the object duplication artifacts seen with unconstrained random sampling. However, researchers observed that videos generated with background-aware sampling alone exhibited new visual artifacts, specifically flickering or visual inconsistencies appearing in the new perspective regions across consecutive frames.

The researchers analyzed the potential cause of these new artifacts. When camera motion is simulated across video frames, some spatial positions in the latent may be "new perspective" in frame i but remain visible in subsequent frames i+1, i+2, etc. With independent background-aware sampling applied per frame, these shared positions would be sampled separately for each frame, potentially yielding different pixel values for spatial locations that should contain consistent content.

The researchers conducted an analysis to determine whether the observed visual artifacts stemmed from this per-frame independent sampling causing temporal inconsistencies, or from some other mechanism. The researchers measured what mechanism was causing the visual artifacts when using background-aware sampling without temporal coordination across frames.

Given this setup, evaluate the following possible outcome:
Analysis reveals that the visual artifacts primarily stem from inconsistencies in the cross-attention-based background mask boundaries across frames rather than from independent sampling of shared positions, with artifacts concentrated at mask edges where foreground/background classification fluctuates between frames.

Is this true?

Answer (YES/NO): NO